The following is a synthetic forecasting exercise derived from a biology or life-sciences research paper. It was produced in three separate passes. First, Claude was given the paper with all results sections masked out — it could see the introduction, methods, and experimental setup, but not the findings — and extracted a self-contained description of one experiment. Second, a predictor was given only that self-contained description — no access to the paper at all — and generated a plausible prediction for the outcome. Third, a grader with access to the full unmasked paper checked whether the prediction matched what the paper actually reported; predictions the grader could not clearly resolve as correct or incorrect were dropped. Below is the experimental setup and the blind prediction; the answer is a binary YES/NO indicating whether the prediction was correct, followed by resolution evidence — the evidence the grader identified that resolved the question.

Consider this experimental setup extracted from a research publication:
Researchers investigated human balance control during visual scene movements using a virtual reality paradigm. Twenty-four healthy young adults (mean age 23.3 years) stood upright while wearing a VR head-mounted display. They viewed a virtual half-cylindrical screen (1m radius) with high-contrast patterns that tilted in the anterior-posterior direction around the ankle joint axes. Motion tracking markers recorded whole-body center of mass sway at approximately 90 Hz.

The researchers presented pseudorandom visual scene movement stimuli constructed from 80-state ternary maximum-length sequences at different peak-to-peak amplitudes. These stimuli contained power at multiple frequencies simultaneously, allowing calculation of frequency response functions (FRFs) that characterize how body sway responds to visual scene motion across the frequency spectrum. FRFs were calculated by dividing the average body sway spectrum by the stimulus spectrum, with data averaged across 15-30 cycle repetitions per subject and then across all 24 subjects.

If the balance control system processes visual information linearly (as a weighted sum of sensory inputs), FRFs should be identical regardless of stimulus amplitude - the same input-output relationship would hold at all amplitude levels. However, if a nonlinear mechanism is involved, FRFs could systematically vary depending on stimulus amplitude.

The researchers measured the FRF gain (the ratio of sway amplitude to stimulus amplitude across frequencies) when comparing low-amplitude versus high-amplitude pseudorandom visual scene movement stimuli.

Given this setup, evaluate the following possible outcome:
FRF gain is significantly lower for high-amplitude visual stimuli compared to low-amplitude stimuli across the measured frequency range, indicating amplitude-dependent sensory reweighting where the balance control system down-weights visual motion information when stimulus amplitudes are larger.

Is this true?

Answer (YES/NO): YES